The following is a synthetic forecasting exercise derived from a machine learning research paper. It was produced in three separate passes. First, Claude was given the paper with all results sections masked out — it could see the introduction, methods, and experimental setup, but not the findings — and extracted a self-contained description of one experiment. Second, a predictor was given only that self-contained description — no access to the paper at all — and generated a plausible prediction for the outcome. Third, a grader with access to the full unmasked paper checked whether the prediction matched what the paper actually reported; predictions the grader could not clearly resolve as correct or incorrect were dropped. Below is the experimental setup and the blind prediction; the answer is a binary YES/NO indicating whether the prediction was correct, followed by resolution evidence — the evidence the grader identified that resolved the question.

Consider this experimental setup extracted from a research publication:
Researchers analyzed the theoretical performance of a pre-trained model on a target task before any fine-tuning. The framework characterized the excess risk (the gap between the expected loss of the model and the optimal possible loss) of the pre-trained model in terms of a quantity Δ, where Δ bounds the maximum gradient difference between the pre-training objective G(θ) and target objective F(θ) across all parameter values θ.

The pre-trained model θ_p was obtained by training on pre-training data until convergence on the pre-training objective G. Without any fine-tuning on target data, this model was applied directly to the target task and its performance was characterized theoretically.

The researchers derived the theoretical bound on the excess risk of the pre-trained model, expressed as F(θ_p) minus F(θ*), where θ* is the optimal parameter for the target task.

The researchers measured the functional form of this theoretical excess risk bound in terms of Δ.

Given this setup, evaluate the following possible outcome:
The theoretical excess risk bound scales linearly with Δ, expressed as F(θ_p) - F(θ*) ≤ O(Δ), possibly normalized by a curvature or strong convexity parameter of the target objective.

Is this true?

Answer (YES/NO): NO